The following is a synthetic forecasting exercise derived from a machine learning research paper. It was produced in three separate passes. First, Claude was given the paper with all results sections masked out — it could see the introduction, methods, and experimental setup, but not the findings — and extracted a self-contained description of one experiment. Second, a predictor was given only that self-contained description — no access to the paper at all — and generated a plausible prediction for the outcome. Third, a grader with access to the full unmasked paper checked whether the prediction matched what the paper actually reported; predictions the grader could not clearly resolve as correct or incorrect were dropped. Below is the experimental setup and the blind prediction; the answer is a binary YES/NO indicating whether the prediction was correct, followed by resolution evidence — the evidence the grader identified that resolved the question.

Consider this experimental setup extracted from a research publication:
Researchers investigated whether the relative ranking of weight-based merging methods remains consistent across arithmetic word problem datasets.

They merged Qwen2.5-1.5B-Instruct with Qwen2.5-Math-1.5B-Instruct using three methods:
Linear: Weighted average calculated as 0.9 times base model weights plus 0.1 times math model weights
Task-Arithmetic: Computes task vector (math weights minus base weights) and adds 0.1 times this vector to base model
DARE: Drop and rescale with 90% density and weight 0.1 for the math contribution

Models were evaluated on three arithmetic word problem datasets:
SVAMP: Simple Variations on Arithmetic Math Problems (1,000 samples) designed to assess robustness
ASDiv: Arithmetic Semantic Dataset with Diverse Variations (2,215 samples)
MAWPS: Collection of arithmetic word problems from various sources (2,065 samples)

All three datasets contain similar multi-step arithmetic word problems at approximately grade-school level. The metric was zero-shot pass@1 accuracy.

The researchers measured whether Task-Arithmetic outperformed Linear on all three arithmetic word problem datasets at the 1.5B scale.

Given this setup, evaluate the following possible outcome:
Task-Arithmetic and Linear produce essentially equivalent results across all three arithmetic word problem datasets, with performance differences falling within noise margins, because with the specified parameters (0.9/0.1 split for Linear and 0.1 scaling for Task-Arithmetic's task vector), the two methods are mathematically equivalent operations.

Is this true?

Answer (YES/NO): NO